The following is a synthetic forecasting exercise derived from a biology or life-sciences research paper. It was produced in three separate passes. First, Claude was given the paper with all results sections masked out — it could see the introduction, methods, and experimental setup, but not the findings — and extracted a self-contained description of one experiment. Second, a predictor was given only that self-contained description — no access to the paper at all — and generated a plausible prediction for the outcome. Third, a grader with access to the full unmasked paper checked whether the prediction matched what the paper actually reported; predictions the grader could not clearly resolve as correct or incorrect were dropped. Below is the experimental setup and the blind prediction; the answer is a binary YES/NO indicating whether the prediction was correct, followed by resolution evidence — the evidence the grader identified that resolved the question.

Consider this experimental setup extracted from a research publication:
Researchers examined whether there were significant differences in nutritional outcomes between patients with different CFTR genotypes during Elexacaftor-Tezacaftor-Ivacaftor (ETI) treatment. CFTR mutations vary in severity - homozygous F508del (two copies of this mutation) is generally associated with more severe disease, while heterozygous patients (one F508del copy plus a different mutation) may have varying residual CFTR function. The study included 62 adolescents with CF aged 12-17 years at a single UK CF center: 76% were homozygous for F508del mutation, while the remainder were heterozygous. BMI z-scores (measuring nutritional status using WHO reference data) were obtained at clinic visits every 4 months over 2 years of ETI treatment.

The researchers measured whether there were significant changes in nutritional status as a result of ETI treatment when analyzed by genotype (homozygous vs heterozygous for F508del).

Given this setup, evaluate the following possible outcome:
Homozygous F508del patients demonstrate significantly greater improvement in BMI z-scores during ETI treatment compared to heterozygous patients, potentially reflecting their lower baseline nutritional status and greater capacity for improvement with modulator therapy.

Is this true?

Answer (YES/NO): NO